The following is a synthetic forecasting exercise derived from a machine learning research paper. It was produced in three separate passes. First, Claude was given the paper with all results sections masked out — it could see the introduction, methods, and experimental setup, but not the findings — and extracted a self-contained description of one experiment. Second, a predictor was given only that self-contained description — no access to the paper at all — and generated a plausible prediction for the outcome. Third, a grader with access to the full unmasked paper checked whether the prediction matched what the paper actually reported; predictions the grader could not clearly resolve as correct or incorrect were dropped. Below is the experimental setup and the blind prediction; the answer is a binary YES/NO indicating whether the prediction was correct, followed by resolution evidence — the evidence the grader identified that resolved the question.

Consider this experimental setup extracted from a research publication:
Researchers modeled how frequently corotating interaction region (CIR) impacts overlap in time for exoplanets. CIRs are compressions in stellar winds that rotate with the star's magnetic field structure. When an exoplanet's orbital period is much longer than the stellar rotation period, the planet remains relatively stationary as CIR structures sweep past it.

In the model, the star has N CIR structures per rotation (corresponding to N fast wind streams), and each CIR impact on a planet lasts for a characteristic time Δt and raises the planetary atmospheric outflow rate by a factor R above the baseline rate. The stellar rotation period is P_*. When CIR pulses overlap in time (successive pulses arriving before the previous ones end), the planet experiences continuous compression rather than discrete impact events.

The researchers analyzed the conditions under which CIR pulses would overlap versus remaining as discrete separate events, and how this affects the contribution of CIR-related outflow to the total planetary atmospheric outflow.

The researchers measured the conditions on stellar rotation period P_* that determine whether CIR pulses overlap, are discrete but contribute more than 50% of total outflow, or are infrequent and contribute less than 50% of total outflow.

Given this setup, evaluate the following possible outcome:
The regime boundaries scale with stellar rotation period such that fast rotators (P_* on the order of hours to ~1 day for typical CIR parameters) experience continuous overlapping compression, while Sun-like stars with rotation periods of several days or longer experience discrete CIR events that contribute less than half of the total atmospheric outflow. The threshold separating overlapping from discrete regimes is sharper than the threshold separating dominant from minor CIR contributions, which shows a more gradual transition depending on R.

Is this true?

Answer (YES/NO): NO